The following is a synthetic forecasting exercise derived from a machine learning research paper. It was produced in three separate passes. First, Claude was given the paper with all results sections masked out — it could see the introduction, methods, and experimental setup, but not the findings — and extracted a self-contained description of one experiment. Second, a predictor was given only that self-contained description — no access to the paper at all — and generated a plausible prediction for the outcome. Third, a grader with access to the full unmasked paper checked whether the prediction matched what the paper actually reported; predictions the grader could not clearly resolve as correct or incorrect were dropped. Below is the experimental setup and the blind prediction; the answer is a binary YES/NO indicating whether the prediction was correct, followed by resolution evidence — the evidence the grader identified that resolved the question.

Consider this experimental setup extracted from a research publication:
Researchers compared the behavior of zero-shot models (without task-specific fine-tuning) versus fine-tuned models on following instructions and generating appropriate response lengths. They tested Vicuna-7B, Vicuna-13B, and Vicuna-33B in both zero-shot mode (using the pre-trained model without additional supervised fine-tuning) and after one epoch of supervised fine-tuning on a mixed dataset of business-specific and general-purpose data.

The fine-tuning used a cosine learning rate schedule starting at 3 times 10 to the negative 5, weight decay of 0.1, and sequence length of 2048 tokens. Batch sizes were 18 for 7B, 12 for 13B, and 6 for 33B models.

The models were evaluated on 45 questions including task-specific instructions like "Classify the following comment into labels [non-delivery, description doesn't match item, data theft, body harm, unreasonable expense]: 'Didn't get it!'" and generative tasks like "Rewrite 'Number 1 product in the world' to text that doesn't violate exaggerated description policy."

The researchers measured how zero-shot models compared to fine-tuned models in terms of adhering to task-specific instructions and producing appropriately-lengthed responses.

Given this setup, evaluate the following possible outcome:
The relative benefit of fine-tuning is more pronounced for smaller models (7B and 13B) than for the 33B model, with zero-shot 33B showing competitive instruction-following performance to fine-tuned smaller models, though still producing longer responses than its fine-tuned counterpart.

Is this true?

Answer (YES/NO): NO